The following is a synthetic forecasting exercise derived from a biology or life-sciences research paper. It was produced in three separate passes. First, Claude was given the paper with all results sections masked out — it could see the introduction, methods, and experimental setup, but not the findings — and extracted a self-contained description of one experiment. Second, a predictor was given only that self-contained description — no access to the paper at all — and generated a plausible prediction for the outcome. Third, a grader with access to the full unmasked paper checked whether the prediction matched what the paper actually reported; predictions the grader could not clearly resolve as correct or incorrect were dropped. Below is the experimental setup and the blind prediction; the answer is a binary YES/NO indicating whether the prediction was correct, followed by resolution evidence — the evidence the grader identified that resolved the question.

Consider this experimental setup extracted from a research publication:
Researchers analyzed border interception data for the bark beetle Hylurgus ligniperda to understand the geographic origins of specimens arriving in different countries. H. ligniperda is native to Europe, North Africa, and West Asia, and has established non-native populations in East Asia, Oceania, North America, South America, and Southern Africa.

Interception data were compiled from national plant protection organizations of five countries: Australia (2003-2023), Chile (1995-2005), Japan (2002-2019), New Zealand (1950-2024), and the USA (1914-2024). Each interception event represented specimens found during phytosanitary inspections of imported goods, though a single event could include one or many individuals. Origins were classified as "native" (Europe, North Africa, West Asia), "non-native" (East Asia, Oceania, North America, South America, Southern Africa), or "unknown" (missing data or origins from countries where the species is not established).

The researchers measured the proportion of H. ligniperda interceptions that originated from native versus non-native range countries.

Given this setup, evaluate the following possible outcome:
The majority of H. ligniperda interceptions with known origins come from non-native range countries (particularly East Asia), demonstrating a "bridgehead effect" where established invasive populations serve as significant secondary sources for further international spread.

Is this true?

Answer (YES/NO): NO